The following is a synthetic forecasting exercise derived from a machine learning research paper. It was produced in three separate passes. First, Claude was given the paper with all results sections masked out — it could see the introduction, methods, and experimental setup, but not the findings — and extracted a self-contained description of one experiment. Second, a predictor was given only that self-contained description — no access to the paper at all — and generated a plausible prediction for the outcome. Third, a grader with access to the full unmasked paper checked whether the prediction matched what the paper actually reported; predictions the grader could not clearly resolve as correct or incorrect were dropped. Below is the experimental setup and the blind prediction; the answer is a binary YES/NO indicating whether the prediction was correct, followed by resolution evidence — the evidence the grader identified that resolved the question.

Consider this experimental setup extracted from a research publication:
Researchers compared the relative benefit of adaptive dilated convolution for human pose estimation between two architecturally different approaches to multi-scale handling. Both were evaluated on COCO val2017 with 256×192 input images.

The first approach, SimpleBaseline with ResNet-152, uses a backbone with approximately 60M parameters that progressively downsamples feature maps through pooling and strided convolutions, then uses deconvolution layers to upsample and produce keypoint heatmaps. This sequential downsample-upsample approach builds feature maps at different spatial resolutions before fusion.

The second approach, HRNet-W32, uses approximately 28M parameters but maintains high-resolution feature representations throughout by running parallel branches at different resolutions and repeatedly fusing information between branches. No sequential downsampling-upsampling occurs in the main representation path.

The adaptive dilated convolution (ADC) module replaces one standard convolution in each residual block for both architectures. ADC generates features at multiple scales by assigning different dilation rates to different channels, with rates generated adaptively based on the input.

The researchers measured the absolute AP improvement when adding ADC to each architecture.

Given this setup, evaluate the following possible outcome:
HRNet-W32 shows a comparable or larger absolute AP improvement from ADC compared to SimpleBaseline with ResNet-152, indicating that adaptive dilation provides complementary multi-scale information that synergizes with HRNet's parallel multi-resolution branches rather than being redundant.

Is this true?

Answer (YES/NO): NO